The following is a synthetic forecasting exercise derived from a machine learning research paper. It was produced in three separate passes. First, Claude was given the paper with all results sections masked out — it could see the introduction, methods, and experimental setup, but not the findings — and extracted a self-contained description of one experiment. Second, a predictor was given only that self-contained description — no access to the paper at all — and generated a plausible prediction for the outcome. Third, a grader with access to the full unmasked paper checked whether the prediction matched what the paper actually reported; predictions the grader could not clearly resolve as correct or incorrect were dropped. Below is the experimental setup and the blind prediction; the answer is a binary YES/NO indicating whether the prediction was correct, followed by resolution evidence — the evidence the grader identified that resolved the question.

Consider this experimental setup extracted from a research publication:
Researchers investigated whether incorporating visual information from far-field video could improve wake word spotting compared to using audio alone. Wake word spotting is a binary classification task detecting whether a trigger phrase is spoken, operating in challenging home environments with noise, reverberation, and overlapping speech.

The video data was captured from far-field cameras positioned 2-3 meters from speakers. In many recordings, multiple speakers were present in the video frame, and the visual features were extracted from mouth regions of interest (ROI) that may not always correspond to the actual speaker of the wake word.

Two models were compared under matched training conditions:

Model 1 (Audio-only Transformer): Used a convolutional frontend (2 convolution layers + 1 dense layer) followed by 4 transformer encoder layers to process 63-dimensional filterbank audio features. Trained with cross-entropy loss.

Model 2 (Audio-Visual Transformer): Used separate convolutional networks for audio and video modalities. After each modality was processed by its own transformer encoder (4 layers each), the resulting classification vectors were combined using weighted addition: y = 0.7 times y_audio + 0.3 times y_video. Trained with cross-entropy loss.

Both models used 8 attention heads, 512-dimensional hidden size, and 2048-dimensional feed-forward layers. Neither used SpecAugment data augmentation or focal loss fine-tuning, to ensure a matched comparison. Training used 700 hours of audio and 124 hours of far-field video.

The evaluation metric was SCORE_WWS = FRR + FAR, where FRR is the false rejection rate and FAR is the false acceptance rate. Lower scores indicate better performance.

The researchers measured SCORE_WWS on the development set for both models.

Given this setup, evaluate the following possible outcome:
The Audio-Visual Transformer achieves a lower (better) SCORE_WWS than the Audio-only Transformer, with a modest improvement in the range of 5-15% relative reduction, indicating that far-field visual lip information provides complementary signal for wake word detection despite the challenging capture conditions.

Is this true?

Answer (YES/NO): NO